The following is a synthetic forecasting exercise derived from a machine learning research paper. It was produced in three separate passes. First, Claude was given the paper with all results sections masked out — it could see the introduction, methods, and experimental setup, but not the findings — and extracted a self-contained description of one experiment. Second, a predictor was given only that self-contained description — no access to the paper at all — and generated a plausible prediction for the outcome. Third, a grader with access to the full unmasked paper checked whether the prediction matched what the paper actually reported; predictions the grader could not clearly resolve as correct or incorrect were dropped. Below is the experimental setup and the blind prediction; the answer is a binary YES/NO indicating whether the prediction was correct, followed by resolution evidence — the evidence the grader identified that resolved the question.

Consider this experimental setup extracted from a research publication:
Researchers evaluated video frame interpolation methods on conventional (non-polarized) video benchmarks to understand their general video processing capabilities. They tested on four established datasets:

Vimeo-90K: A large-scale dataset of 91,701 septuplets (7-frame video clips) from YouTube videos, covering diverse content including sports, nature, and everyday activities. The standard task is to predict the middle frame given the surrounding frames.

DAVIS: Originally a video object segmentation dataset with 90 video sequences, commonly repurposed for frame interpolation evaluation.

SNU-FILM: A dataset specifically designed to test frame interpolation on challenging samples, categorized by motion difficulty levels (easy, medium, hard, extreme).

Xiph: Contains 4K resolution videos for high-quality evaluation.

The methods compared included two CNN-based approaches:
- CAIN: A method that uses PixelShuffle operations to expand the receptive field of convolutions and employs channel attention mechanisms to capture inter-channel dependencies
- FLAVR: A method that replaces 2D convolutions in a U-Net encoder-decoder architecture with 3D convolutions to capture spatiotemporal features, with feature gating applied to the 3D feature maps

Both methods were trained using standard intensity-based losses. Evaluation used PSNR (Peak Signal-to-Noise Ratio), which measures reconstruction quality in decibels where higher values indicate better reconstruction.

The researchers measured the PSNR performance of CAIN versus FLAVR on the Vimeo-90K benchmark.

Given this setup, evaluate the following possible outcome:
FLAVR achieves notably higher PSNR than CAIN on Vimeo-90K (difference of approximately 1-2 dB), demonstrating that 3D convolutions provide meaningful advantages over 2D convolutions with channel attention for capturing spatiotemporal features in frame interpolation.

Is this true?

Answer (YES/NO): YES